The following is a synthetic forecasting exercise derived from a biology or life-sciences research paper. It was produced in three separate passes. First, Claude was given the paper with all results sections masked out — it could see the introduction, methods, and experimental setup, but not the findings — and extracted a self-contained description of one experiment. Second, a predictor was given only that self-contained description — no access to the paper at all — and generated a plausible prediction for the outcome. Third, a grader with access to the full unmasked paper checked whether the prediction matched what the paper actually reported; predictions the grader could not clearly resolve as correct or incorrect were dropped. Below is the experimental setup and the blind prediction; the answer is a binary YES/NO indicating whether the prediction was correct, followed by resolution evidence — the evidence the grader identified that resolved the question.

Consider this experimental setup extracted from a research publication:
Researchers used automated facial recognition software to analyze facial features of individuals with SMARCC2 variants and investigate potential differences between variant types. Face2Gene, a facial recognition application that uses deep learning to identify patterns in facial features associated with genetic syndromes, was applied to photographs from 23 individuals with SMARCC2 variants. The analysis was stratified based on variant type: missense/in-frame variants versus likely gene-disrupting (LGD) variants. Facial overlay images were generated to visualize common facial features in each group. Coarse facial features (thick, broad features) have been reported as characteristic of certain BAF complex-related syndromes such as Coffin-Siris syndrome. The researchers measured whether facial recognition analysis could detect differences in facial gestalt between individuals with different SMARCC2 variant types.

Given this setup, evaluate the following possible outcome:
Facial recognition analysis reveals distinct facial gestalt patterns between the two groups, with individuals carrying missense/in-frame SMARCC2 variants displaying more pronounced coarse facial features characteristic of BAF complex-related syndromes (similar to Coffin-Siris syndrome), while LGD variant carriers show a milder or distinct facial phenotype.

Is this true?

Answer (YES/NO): YES